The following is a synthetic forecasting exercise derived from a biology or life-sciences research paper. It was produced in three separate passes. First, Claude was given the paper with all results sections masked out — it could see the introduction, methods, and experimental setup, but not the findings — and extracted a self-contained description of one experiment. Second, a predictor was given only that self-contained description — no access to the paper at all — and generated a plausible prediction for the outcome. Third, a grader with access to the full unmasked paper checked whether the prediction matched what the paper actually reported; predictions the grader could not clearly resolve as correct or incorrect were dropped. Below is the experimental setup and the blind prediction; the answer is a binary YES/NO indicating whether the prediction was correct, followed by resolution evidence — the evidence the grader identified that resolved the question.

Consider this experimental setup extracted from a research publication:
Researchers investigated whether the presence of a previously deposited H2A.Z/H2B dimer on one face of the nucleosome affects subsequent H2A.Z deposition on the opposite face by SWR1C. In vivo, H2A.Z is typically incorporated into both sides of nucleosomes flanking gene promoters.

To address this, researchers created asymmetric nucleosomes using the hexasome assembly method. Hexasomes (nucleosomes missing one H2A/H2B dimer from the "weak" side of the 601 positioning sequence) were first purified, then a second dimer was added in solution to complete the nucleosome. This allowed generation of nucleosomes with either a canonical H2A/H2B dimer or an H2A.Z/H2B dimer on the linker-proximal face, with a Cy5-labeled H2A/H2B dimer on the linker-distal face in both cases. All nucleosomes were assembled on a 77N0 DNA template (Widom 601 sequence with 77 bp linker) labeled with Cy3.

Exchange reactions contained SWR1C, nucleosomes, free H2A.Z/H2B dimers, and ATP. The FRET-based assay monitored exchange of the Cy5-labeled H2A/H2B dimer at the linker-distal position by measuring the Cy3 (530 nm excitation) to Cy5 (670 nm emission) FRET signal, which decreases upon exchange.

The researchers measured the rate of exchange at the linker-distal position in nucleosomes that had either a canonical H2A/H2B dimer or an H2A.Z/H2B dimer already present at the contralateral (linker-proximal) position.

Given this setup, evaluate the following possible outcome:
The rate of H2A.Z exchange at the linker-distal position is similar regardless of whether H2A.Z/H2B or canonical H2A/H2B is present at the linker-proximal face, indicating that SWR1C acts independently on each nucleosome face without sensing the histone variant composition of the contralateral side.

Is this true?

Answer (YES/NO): NO